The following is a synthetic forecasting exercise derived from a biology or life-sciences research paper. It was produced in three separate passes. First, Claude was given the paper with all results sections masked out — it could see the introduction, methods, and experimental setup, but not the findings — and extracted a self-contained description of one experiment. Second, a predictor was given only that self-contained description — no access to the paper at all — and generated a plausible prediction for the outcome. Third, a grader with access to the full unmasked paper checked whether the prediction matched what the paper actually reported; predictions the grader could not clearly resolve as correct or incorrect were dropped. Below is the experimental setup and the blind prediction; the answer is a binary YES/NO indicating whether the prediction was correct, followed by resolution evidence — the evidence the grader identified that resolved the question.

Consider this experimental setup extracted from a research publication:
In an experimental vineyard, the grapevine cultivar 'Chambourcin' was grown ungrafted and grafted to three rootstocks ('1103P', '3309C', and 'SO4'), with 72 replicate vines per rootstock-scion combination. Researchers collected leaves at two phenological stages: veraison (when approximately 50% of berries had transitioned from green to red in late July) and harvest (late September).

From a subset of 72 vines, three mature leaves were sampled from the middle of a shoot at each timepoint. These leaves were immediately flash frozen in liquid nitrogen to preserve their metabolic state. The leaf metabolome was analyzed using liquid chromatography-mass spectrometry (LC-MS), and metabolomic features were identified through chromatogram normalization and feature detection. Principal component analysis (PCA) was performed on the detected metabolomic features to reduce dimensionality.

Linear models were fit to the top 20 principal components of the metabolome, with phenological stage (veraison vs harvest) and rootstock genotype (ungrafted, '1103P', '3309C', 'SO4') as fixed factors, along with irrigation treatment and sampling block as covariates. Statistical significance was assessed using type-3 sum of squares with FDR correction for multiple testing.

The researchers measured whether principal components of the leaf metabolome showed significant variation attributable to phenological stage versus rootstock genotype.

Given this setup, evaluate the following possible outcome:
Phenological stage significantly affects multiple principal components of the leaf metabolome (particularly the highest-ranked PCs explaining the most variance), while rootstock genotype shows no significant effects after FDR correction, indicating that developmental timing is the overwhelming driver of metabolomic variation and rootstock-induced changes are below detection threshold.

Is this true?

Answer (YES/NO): NO